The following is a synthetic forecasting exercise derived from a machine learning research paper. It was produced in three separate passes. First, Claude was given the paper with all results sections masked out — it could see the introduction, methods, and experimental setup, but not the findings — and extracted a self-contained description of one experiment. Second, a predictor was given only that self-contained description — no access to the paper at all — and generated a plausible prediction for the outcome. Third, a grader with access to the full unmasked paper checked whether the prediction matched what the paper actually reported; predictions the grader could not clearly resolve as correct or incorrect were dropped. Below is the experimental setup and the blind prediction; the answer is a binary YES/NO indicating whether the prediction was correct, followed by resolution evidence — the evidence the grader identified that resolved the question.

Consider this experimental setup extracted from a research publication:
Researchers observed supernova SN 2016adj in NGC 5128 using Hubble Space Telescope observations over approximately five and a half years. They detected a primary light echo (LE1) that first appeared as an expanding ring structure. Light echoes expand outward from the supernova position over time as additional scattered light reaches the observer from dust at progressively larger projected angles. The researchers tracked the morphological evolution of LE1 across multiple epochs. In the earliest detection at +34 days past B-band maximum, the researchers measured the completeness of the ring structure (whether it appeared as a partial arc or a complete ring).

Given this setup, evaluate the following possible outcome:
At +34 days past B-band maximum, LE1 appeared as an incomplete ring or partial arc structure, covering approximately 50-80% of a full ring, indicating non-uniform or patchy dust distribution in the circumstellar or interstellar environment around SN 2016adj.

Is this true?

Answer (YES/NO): YES